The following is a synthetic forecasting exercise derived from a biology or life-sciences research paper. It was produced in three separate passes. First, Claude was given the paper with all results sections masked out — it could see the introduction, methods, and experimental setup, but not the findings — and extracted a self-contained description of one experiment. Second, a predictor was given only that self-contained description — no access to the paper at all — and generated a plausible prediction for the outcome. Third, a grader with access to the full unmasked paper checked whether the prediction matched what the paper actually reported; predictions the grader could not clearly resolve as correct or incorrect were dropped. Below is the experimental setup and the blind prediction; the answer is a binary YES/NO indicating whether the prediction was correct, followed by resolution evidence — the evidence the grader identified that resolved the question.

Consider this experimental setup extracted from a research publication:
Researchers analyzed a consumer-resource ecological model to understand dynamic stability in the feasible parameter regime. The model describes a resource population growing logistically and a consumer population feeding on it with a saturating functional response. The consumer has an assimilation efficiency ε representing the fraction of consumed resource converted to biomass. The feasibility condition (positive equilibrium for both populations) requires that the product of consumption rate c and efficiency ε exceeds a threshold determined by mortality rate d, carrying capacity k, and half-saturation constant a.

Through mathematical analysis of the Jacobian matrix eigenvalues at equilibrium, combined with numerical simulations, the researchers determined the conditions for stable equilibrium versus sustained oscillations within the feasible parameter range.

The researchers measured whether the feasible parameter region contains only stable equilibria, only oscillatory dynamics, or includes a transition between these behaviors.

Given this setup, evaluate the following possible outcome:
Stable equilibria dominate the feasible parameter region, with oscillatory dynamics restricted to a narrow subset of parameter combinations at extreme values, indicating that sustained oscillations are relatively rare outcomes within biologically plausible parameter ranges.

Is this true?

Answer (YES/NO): NO